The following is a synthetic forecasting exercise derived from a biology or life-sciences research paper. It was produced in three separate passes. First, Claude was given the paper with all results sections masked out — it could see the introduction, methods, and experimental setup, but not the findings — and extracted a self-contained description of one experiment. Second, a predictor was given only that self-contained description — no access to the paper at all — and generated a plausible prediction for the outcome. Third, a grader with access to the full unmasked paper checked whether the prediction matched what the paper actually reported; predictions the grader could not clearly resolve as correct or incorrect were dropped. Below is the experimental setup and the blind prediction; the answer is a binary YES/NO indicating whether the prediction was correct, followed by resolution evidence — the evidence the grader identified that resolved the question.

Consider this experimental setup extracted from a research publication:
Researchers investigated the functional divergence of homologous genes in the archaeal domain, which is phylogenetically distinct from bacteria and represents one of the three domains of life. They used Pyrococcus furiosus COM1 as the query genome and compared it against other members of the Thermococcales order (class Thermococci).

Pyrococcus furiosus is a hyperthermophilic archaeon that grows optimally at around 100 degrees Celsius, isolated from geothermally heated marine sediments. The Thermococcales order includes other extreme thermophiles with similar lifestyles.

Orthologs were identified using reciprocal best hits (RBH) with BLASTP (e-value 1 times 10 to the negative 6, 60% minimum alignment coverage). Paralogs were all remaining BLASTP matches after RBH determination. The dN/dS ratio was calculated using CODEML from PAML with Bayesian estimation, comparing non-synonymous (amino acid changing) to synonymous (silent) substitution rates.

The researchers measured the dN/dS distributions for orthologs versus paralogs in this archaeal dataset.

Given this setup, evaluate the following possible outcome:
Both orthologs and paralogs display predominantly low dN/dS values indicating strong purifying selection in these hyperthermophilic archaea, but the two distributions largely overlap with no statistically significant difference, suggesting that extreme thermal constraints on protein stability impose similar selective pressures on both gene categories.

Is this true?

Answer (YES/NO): NO